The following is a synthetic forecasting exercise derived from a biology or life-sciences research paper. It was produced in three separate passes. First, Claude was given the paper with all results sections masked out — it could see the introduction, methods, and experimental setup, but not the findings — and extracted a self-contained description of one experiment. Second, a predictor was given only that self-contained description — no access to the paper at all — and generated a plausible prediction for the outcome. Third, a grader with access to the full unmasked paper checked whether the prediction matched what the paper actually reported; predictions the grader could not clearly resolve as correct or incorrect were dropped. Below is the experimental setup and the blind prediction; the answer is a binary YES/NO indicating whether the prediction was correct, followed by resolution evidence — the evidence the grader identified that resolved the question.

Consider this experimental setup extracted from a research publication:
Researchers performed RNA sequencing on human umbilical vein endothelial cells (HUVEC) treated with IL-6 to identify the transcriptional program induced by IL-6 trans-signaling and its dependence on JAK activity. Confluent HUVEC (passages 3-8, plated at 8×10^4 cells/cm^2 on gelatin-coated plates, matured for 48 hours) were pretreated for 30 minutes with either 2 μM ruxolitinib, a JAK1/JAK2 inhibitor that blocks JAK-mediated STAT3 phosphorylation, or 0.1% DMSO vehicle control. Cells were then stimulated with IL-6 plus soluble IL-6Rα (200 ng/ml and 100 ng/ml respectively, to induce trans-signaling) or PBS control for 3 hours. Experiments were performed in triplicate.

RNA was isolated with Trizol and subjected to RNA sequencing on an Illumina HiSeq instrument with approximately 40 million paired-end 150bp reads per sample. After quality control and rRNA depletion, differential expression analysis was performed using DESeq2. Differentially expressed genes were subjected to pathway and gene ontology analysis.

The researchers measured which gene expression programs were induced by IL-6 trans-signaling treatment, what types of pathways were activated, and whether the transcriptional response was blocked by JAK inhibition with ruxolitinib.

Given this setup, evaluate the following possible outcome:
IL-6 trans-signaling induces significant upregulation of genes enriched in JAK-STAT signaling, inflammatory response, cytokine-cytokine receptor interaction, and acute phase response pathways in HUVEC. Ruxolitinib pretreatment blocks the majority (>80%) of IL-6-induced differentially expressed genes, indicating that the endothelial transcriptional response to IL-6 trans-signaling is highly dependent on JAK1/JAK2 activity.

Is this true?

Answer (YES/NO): NO